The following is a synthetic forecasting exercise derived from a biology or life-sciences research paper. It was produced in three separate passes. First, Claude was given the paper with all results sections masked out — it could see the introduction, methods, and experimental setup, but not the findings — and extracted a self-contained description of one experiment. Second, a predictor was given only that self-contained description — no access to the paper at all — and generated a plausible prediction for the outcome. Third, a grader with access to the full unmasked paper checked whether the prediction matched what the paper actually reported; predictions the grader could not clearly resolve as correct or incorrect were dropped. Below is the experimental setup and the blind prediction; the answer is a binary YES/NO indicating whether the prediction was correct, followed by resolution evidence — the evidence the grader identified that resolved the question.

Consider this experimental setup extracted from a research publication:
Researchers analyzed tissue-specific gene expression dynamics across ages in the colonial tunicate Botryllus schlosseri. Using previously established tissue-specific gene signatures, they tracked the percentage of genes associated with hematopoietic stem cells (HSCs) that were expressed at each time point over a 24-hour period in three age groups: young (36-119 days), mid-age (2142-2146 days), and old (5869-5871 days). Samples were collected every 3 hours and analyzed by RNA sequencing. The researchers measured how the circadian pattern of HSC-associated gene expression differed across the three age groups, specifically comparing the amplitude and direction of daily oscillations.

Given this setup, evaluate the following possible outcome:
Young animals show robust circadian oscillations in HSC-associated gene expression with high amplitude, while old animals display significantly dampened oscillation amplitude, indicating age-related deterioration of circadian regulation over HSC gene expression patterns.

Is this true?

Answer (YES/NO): YES